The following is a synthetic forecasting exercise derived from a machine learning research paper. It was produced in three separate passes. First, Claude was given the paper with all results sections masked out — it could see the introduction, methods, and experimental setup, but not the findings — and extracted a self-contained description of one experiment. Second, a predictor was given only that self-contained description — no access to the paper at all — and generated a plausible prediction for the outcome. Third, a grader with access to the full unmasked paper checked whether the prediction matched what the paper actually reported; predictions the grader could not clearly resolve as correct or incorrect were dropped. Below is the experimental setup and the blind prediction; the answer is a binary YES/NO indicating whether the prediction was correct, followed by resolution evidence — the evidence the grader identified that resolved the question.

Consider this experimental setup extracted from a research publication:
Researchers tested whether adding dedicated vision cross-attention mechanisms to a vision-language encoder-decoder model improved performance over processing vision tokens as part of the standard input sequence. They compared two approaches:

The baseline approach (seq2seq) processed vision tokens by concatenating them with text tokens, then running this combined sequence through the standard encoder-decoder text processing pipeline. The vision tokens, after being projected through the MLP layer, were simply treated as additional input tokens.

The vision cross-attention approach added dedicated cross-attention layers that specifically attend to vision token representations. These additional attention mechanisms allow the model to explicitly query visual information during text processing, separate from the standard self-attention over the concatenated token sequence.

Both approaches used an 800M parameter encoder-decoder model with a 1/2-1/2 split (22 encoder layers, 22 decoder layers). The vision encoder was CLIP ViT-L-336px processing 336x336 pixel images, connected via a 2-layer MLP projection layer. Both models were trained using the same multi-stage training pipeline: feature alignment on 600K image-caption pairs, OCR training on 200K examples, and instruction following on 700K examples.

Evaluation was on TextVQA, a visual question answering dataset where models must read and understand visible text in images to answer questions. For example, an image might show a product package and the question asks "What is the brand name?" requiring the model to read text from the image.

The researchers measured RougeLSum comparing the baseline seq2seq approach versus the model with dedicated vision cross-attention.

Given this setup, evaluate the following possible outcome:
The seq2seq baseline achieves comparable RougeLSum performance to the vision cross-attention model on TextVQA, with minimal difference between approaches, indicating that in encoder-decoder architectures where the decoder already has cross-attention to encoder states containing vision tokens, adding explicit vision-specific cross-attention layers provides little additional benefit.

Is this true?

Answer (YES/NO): YES